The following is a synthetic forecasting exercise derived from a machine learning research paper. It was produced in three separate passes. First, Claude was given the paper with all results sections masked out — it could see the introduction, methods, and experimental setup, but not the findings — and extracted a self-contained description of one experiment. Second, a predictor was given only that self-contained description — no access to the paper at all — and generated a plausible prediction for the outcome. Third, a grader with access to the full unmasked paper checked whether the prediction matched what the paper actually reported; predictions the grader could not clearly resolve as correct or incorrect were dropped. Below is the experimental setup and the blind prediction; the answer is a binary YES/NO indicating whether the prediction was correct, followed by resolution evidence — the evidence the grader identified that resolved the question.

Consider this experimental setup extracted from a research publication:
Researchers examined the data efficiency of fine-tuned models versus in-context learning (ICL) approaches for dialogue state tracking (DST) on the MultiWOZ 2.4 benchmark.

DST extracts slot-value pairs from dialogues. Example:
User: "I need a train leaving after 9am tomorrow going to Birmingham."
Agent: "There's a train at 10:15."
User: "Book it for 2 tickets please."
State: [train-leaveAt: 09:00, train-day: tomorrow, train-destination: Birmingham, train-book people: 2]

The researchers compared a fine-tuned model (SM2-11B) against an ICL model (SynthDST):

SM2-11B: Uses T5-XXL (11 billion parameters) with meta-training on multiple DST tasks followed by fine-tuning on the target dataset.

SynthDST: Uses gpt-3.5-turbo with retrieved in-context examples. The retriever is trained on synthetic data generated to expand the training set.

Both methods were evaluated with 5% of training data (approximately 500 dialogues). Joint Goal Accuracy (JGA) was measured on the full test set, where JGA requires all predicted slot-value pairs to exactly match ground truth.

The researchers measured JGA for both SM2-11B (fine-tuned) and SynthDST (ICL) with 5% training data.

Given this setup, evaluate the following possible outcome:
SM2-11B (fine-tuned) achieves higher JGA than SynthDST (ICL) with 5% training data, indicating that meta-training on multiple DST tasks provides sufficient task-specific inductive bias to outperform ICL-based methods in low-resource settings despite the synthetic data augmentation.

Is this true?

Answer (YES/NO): YES